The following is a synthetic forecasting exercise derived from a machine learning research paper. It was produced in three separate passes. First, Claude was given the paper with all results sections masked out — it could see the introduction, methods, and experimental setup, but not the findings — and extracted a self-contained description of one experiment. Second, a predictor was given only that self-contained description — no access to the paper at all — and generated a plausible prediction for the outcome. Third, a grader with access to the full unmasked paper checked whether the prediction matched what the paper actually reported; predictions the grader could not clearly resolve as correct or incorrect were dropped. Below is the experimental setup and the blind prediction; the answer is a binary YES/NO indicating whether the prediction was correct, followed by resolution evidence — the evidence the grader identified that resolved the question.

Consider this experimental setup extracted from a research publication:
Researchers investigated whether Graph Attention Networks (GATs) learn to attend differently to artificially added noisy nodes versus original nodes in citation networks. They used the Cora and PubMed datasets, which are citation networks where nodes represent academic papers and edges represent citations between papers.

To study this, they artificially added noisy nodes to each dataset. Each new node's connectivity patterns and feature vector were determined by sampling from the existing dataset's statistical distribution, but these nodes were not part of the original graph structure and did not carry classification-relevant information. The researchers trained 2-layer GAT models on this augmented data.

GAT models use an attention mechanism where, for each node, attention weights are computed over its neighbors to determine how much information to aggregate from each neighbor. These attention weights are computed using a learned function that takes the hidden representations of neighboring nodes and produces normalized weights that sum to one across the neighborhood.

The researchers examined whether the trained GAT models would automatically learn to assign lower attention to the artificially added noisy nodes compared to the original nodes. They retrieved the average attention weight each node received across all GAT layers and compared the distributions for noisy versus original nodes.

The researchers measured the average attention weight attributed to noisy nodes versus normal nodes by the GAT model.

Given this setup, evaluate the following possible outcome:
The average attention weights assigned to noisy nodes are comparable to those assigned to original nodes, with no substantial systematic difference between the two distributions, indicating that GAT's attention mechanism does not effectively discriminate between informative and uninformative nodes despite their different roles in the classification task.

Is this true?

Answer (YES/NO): NO